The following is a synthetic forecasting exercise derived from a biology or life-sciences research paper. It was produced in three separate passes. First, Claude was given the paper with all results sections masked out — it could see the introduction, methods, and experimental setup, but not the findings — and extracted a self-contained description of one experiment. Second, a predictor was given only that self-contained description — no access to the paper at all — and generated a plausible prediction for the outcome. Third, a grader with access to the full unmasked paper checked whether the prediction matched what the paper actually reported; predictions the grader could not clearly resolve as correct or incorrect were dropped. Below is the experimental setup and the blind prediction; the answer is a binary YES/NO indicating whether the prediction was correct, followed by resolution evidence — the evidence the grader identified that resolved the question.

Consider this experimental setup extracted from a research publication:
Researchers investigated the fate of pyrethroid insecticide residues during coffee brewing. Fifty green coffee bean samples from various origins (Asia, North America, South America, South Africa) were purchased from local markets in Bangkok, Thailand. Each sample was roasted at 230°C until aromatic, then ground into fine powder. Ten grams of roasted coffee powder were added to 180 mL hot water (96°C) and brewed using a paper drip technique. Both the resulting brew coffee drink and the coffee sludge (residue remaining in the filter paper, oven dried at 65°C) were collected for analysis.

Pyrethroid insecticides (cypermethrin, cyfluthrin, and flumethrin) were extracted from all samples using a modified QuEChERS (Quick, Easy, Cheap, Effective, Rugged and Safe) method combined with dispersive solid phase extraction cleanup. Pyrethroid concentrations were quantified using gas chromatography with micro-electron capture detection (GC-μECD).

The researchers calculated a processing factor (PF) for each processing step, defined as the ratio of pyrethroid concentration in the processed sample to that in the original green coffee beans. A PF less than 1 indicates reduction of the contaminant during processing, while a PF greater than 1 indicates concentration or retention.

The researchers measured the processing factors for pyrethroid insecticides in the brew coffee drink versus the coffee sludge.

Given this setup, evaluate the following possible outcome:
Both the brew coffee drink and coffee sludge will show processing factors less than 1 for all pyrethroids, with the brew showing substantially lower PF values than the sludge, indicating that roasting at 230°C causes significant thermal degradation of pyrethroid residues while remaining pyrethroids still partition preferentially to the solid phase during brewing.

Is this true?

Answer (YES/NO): YES